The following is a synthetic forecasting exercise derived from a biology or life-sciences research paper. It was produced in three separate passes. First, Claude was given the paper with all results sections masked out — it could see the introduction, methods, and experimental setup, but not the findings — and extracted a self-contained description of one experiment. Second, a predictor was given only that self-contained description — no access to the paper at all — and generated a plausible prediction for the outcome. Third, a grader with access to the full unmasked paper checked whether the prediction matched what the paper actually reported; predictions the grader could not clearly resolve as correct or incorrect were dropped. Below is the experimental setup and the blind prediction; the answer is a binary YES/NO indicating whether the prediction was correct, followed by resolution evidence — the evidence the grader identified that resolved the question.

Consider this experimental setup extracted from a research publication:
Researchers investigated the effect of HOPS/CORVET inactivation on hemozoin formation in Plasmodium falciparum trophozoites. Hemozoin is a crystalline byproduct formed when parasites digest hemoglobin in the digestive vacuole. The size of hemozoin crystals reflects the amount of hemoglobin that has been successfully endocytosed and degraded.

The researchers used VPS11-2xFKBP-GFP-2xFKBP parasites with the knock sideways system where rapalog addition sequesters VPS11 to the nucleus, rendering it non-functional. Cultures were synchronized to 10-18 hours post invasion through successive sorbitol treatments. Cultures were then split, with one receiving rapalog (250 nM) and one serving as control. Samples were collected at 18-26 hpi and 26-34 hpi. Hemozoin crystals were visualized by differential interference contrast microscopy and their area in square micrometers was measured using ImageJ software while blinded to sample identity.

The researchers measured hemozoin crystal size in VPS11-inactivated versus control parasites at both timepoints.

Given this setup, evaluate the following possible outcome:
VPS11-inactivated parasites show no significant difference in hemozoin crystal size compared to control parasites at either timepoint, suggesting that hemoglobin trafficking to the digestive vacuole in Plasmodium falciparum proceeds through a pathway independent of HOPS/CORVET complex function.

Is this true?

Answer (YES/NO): NO